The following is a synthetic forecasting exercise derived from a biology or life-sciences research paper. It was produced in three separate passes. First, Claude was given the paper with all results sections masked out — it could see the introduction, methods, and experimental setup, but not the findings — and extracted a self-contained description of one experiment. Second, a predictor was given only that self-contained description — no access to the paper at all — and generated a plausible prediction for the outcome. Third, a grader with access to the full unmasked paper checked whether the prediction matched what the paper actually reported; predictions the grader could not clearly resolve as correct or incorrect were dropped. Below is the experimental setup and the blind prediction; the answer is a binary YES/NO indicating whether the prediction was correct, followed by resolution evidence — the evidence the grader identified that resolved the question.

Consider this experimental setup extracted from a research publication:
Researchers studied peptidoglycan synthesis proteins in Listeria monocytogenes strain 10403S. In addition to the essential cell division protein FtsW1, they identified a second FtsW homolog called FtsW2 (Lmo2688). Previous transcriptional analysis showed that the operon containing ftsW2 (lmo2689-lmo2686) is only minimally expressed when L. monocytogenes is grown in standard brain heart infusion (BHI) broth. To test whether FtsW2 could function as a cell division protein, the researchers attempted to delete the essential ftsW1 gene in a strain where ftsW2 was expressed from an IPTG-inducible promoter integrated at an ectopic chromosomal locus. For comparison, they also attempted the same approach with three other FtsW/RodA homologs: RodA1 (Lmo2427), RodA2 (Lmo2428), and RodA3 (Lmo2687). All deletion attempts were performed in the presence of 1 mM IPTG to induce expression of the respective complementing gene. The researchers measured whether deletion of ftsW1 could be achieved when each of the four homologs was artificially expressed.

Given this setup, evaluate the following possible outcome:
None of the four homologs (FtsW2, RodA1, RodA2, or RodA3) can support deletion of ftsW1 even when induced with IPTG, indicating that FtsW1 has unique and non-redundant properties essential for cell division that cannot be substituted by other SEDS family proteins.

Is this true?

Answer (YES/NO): NO